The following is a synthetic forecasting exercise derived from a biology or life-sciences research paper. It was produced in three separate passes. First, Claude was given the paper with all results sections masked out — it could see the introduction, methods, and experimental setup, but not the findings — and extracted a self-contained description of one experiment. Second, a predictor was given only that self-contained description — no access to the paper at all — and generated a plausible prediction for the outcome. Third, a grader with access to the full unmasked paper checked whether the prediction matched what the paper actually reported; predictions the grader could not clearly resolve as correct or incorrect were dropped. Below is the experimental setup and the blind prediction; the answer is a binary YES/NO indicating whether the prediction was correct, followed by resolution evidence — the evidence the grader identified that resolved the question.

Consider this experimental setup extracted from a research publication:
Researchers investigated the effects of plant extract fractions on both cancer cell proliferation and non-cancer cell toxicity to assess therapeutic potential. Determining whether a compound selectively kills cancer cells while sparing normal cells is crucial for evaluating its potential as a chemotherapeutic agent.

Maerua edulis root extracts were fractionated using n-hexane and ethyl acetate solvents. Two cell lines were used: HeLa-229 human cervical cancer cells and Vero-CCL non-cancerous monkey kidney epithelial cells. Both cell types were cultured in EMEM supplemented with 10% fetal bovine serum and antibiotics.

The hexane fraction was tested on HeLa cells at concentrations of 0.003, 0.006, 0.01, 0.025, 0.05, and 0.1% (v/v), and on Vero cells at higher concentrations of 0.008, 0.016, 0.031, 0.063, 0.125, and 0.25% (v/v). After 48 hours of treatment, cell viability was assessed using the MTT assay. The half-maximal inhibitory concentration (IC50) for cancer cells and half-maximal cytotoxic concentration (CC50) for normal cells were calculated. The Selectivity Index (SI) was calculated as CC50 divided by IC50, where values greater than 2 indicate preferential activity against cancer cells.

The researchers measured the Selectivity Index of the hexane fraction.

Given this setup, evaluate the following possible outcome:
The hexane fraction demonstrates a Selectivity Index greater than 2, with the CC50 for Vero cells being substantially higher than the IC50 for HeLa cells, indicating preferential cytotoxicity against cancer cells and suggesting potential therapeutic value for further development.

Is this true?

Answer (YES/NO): YES